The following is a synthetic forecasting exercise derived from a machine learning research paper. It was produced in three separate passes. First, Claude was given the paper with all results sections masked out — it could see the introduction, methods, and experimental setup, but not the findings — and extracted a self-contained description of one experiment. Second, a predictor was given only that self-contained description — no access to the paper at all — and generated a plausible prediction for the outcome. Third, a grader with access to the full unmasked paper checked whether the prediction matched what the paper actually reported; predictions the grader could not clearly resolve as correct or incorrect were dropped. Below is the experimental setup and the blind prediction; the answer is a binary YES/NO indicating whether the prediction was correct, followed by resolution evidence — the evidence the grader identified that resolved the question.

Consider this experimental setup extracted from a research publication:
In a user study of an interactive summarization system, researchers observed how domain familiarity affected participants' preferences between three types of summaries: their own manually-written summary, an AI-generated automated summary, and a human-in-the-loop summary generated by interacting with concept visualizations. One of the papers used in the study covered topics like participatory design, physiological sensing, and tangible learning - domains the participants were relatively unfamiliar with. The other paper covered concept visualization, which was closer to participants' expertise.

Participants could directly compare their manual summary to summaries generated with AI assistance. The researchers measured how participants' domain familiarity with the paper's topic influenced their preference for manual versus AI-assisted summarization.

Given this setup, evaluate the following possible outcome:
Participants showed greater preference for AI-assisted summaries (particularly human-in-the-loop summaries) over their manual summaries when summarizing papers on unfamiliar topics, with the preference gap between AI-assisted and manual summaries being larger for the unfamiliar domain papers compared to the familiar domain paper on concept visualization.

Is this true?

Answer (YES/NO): NO